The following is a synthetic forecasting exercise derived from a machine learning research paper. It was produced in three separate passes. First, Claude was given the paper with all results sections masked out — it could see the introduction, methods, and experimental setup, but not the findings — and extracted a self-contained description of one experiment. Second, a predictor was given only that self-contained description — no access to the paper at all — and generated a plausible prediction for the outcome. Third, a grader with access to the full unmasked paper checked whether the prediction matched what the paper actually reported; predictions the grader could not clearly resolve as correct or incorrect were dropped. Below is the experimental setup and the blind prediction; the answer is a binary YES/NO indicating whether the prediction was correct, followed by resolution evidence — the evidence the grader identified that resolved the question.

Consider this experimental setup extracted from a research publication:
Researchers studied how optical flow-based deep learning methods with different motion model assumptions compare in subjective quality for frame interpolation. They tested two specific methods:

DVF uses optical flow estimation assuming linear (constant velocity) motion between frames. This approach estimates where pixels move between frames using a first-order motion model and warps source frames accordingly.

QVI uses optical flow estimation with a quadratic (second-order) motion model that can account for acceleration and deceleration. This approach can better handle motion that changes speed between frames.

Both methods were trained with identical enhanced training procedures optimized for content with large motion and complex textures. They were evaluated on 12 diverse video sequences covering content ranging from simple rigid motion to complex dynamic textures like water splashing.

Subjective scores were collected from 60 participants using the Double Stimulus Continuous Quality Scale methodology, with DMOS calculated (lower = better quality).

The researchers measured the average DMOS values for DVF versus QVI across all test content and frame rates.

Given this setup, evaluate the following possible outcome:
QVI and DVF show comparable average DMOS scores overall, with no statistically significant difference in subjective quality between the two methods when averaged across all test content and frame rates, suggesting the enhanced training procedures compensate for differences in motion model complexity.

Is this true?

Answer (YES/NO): NO